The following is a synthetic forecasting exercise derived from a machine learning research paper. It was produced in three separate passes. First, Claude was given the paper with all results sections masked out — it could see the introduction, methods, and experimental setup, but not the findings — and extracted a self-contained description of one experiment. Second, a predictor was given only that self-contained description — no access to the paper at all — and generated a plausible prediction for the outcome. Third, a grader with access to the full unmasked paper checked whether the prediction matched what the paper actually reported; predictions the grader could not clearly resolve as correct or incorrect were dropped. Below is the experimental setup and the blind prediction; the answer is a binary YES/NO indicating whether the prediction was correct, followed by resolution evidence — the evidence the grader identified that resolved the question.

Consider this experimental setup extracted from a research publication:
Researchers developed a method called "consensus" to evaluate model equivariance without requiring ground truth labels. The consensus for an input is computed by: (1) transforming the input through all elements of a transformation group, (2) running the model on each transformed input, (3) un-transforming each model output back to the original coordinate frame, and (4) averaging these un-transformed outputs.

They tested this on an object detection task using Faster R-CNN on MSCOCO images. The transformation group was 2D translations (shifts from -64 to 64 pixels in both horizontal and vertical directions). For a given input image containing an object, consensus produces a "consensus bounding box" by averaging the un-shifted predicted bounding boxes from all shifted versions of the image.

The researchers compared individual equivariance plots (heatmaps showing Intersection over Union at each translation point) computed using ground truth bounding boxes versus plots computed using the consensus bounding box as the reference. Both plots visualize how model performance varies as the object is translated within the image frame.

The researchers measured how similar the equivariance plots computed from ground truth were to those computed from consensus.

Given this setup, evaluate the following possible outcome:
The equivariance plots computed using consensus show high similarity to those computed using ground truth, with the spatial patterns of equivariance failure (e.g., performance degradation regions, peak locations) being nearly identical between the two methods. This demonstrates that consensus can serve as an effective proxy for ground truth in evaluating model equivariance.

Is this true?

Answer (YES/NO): YES